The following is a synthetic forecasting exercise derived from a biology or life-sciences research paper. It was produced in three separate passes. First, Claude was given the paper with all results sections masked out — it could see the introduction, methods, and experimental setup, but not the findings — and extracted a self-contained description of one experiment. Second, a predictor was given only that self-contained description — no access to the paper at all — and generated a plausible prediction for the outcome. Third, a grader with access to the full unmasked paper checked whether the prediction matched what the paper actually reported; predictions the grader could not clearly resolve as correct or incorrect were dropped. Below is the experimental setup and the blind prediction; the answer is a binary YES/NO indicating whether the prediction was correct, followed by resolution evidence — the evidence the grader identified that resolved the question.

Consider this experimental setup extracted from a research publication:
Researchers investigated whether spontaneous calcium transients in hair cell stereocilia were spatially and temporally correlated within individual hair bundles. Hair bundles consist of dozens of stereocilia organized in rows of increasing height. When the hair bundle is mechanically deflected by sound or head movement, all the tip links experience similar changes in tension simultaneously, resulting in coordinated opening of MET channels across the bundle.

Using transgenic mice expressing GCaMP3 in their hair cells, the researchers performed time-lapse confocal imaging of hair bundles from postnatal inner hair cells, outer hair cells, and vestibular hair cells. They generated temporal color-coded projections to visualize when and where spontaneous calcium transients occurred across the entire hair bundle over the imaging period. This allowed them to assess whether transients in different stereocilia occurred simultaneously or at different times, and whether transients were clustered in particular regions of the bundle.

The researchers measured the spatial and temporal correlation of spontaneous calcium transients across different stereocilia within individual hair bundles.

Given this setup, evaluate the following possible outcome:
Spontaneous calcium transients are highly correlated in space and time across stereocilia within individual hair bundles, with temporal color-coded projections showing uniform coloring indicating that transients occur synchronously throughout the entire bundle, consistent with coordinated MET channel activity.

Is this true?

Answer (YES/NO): NO